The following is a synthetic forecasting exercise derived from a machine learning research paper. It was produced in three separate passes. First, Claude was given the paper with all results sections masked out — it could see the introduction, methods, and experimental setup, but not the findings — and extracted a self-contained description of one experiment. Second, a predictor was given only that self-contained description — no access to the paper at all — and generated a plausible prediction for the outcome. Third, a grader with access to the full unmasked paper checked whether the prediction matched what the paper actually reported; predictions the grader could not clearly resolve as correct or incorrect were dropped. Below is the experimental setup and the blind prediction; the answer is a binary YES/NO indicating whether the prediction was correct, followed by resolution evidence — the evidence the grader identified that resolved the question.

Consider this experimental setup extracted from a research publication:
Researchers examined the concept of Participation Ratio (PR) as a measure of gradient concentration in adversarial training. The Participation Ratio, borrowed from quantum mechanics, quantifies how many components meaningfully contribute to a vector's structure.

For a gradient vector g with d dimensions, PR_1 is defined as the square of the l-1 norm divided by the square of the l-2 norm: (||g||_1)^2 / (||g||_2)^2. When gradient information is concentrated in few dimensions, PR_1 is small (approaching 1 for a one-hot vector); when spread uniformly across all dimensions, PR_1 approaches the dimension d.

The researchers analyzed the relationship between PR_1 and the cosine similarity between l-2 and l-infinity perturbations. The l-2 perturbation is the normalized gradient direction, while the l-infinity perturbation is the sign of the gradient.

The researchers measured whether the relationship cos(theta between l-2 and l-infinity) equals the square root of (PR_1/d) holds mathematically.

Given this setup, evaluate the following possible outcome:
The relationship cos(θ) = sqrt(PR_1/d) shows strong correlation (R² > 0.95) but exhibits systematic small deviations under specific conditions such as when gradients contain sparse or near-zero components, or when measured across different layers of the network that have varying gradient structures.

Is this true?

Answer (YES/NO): NO